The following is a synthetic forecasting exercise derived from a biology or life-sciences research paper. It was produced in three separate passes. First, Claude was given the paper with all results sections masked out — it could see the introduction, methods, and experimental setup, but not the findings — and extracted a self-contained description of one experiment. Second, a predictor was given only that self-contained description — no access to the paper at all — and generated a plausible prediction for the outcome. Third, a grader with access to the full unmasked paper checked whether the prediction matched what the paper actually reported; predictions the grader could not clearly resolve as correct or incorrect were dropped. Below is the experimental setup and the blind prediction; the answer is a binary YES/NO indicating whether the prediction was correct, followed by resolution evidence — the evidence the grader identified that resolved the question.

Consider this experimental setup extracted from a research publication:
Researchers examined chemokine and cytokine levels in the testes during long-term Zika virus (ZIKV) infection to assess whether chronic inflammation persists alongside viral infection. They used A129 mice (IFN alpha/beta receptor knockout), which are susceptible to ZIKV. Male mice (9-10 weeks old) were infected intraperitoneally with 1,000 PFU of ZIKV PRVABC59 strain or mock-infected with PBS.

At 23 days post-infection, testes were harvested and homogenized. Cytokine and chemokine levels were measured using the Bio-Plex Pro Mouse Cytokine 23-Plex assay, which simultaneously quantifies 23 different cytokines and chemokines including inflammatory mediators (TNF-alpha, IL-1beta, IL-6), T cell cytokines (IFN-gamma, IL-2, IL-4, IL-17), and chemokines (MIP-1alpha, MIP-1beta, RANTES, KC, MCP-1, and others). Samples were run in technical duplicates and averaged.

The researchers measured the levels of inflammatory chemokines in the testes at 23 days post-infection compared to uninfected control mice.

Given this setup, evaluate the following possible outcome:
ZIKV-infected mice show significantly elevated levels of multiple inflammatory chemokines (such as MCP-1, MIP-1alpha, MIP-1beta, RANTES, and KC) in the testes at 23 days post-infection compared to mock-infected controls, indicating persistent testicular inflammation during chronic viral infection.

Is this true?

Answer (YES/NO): YES